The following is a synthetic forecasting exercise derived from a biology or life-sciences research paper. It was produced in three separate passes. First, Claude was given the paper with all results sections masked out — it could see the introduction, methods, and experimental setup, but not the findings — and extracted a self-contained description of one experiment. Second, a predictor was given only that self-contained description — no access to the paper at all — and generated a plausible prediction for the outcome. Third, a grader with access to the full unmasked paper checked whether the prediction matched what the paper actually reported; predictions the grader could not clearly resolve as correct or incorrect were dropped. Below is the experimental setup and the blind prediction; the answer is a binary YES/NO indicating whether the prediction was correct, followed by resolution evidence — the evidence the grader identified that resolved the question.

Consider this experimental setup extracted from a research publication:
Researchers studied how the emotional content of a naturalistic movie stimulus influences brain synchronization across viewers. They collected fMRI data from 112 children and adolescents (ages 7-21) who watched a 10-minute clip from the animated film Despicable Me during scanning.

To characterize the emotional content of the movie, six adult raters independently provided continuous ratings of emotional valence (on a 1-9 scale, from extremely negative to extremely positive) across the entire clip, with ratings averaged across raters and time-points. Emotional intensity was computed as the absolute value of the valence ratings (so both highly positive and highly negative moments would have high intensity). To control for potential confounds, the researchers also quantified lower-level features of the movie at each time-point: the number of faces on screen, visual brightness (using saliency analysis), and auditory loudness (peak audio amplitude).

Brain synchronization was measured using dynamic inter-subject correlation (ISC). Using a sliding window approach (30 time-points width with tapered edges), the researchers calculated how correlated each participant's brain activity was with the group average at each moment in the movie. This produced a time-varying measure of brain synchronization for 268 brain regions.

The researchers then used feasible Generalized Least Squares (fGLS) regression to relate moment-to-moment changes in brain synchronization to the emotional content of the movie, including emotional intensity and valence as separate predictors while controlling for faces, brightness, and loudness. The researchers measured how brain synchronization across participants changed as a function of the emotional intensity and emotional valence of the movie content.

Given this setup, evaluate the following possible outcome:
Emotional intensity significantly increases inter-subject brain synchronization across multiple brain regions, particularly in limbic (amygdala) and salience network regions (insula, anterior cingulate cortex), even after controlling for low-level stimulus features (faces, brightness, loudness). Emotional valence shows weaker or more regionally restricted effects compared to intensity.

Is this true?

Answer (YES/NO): NO